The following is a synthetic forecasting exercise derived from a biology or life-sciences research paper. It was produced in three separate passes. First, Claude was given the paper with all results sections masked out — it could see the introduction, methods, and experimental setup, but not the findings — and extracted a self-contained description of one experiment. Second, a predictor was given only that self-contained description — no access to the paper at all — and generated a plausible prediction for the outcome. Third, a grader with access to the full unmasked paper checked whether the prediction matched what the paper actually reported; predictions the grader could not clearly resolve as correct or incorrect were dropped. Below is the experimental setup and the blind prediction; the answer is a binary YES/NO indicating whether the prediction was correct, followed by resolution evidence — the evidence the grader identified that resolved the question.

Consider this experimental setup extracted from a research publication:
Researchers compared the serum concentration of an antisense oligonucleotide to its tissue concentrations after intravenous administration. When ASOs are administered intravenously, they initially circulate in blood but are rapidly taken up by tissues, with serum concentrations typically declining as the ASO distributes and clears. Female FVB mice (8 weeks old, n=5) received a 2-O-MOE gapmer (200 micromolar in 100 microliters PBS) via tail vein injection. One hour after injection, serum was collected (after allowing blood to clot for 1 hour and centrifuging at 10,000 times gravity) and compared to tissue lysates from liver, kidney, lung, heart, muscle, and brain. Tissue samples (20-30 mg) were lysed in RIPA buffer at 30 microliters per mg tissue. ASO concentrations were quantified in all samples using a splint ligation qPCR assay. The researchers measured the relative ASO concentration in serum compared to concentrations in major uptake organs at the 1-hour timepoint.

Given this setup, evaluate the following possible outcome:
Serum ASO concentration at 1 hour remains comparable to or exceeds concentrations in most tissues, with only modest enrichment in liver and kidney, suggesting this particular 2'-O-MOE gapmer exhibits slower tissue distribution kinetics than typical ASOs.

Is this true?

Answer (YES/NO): NO